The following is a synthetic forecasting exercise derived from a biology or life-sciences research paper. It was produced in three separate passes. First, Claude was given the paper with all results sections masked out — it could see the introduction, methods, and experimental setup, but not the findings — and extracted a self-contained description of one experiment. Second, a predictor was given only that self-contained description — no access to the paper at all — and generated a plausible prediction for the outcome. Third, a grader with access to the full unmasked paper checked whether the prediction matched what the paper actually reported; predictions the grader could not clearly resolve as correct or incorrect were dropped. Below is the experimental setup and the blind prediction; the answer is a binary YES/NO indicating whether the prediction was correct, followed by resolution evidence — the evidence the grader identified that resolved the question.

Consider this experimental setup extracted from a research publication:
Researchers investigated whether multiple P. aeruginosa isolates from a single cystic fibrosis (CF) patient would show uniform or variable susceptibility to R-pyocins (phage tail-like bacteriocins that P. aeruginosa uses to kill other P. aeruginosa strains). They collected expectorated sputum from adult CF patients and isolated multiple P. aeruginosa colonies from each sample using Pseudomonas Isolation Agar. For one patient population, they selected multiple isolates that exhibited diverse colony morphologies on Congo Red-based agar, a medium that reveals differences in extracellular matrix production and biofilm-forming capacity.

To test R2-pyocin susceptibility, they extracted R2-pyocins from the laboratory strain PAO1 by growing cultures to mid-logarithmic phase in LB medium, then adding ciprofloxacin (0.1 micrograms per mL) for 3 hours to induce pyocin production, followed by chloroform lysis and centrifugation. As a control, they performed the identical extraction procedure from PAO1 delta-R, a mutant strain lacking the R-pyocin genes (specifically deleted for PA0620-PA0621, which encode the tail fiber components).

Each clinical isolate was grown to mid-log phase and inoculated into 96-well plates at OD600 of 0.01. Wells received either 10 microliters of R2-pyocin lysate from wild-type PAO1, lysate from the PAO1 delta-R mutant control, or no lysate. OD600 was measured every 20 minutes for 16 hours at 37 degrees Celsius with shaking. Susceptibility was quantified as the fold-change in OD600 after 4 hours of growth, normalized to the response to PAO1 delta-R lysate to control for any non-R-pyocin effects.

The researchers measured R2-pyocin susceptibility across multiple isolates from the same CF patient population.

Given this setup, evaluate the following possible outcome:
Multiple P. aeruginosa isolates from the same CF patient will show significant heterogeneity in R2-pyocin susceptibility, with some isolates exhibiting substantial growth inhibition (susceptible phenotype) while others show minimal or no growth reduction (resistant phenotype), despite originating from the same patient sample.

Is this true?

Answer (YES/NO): YES